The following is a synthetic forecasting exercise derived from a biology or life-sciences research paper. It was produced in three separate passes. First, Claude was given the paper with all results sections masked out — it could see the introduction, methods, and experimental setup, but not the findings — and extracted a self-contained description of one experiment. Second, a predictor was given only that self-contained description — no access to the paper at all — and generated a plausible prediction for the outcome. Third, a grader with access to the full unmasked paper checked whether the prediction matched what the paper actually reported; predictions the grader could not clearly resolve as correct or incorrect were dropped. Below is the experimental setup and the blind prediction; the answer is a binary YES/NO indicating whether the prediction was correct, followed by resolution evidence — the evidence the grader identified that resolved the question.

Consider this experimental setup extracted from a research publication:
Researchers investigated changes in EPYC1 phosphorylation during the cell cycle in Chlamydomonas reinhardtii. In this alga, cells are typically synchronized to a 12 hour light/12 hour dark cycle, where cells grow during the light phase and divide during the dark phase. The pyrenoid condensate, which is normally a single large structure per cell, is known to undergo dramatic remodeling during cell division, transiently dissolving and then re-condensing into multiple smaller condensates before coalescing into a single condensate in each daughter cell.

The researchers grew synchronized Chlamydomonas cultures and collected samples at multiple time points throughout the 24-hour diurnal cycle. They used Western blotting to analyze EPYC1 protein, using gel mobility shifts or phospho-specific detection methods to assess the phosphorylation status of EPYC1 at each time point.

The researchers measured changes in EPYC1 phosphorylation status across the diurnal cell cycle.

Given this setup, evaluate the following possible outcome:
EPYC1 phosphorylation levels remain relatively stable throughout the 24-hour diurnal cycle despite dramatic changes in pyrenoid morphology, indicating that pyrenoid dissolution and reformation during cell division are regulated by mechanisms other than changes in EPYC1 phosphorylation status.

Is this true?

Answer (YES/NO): NO